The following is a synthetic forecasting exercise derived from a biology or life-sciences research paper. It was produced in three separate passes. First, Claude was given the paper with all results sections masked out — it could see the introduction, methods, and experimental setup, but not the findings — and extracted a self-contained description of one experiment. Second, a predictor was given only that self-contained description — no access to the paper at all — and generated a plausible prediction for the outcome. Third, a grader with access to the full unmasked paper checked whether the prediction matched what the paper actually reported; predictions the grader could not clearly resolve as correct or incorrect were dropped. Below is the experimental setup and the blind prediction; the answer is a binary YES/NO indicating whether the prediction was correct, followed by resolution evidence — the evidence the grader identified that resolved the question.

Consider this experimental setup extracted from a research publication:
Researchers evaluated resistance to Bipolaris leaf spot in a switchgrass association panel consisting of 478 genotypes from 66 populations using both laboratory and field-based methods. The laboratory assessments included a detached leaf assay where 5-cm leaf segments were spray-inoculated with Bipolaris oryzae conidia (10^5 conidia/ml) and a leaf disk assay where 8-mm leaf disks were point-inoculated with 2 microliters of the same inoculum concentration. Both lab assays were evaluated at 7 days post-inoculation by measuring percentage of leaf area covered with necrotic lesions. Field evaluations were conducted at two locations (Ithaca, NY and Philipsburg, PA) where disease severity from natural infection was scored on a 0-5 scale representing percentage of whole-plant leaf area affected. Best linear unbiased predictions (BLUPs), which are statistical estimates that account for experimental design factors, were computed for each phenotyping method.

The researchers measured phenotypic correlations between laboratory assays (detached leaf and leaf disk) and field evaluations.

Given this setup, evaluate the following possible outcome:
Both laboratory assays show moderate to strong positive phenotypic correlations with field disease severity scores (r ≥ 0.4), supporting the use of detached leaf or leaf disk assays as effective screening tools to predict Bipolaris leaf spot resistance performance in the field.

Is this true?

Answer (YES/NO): NO